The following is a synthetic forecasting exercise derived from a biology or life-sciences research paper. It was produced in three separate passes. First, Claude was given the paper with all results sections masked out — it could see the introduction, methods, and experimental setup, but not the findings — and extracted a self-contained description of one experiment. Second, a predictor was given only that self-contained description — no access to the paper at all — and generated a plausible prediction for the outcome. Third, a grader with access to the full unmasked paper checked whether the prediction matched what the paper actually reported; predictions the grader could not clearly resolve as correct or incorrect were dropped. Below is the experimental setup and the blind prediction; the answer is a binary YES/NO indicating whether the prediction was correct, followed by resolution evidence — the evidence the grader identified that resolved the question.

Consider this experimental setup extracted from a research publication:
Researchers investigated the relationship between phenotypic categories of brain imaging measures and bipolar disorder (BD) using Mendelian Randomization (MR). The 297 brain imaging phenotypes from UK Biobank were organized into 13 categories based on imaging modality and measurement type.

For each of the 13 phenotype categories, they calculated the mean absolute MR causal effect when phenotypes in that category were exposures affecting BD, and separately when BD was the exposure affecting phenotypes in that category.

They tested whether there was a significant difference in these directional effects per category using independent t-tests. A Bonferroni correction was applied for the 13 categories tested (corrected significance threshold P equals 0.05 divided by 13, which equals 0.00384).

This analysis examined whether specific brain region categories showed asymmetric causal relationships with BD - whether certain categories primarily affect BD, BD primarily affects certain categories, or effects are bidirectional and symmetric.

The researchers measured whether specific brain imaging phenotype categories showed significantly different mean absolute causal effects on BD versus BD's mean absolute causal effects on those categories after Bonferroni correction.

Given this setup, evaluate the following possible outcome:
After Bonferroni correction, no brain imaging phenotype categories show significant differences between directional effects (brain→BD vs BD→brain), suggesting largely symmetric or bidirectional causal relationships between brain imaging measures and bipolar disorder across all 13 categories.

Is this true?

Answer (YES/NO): NO